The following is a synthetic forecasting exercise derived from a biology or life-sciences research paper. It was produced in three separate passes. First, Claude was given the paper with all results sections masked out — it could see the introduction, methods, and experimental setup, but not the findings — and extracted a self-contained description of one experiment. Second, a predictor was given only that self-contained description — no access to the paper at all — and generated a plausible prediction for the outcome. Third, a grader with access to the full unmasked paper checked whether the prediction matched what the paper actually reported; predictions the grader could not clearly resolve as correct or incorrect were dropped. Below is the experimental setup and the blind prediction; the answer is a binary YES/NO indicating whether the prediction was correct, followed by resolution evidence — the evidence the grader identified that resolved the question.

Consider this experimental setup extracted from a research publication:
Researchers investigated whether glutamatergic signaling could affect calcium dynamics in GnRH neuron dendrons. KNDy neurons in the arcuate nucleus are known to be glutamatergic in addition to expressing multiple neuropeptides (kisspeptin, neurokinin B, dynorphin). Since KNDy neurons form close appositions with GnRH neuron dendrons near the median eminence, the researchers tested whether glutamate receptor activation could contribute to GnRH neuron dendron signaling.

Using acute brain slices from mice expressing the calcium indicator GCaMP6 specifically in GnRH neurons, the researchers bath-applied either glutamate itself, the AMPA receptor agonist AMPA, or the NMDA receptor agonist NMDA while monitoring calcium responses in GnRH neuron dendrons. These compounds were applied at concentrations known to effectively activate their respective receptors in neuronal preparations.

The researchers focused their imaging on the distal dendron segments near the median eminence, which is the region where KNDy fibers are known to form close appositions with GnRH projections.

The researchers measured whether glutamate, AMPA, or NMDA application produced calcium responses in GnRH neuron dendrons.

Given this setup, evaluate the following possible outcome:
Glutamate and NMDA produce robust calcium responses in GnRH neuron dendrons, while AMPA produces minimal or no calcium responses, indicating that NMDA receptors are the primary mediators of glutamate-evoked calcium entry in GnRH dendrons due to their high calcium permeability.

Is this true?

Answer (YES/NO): NO